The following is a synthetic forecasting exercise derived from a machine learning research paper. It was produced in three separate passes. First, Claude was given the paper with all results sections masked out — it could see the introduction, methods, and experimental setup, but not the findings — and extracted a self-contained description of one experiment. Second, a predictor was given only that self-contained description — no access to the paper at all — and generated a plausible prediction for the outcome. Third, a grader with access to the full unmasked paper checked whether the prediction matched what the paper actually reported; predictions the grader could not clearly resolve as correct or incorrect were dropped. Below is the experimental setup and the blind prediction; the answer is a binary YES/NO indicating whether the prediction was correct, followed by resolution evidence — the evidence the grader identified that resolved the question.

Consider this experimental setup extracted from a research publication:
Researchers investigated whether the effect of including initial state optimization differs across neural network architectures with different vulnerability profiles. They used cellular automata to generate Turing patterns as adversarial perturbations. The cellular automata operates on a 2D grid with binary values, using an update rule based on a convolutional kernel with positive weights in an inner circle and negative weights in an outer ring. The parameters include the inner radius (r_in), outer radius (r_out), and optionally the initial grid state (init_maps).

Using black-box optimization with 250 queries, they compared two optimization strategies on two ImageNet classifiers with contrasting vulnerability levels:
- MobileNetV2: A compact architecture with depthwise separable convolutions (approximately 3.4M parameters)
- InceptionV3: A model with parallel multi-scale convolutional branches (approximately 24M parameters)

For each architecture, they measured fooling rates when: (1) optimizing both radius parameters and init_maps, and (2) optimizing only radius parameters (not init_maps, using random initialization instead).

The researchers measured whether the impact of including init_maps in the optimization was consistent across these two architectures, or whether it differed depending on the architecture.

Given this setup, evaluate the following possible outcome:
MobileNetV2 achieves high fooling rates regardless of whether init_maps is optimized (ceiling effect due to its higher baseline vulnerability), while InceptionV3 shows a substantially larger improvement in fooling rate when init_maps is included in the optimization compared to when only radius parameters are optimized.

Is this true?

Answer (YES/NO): NO